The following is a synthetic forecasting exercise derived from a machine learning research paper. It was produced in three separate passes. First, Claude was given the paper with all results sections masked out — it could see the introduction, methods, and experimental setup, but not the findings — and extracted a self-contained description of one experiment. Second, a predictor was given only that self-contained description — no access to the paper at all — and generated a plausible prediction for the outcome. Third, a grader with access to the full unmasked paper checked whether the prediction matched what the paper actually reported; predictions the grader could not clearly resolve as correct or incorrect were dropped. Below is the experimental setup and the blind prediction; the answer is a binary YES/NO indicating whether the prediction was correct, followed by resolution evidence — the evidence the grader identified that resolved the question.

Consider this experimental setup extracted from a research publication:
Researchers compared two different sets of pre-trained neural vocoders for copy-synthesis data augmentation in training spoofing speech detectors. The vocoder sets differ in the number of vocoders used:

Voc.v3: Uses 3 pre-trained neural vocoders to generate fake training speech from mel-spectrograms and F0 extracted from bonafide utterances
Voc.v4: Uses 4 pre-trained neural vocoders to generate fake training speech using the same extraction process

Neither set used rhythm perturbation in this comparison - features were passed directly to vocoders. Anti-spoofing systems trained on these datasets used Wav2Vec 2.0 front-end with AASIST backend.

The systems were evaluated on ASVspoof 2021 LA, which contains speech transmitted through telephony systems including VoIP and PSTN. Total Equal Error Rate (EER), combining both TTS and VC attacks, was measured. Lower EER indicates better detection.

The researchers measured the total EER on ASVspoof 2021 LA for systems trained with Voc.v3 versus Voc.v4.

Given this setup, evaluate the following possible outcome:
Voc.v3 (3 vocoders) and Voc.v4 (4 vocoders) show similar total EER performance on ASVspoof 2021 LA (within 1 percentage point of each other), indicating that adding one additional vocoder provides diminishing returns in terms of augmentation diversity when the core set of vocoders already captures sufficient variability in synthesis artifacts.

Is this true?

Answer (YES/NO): NO